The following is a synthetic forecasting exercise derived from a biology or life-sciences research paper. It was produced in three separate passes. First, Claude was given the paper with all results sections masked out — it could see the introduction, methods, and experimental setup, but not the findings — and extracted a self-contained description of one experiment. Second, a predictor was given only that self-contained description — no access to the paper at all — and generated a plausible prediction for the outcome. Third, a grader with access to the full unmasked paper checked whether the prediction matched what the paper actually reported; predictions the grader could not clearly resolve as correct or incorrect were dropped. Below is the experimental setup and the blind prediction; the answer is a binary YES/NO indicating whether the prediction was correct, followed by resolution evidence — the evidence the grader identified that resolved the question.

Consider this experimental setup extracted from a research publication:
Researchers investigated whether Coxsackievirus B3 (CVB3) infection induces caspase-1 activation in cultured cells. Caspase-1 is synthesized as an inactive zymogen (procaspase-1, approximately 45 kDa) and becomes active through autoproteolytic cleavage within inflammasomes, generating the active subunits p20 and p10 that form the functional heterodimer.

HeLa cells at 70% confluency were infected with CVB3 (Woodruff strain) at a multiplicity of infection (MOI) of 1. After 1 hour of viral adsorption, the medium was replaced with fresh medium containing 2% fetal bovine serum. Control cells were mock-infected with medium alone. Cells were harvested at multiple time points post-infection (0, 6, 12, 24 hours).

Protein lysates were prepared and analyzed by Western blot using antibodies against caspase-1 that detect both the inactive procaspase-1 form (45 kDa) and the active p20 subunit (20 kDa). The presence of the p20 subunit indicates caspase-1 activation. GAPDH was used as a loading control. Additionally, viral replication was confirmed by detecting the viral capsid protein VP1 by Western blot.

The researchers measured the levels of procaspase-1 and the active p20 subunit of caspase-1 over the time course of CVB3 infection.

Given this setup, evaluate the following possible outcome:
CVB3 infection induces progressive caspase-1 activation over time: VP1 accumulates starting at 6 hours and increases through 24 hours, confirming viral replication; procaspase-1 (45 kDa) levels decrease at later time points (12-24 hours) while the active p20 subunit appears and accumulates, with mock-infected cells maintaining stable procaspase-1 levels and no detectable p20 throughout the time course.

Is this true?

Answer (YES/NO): NO